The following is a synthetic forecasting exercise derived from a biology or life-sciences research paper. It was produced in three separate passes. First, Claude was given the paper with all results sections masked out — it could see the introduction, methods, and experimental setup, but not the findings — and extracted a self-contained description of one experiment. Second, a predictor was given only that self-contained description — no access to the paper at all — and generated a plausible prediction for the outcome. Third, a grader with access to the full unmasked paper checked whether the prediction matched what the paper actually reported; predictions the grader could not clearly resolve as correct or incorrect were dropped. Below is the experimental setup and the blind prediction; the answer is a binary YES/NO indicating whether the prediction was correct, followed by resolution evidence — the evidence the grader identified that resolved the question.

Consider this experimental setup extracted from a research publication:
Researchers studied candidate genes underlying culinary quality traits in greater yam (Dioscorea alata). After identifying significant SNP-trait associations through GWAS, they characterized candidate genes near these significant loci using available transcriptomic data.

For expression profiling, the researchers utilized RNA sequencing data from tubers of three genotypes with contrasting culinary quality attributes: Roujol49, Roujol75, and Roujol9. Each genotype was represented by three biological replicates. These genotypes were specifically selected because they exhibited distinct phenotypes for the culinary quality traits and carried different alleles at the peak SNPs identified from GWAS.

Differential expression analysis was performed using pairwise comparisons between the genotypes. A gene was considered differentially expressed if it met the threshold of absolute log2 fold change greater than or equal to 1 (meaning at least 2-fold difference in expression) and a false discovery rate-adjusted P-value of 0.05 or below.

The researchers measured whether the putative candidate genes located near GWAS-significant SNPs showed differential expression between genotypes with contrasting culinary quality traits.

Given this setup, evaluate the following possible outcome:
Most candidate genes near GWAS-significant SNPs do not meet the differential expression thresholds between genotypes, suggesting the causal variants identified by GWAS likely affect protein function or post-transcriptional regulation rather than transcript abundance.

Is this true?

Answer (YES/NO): NO